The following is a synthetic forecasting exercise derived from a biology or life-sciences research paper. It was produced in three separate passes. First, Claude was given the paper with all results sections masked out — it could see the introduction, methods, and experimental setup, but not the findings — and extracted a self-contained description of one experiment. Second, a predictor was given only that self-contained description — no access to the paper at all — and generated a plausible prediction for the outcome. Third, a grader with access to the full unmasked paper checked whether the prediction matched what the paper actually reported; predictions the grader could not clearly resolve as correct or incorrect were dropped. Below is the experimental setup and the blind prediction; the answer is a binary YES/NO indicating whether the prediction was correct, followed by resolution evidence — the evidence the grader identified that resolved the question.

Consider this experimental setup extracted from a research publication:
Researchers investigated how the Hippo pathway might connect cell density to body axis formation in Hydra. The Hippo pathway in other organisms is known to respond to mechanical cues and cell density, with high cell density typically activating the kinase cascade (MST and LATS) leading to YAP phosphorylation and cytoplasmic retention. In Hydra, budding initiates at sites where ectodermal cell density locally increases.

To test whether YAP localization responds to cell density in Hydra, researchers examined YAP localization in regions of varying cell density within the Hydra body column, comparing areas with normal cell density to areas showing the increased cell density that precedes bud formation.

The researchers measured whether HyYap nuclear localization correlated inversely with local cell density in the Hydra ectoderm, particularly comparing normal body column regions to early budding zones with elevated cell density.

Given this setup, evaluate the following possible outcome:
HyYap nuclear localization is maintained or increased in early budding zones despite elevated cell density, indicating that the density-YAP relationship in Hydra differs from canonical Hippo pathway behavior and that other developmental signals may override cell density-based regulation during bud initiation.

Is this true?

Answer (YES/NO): NO